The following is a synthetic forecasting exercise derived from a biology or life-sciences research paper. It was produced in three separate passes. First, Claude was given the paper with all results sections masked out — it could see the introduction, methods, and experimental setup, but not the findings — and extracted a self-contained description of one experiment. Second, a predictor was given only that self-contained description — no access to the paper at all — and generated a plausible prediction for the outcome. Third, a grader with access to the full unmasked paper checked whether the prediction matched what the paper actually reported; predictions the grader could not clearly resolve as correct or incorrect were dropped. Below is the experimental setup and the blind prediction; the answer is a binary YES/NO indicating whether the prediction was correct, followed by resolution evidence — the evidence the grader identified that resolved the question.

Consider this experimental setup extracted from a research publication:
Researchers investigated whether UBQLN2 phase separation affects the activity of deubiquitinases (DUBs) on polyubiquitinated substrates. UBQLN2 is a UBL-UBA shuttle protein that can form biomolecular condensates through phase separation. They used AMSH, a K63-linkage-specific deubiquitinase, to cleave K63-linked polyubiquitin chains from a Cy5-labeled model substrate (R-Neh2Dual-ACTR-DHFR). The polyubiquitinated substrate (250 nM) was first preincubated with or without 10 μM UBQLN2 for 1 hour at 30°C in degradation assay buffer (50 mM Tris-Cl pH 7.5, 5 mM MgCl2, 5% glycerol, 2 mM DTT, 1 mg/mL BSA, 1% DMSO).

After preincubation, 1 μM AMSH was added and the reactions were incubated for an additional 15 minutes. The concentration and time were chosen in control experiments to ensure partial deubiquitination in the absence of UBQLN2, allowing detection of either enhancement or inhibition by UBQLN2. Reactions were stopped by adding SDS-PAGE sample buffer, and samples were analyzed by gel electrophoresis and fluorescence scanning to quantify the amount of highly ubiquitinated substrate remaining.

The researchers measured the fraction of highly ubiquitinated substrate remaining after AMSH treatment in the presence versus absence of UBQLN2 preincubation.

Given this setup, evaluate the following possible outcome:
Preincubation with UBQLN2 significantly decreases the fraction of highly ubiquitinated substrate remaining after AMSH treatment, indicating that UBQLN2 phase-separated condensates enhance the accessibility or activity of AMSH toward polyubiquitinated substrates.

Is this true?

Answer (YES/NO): NO